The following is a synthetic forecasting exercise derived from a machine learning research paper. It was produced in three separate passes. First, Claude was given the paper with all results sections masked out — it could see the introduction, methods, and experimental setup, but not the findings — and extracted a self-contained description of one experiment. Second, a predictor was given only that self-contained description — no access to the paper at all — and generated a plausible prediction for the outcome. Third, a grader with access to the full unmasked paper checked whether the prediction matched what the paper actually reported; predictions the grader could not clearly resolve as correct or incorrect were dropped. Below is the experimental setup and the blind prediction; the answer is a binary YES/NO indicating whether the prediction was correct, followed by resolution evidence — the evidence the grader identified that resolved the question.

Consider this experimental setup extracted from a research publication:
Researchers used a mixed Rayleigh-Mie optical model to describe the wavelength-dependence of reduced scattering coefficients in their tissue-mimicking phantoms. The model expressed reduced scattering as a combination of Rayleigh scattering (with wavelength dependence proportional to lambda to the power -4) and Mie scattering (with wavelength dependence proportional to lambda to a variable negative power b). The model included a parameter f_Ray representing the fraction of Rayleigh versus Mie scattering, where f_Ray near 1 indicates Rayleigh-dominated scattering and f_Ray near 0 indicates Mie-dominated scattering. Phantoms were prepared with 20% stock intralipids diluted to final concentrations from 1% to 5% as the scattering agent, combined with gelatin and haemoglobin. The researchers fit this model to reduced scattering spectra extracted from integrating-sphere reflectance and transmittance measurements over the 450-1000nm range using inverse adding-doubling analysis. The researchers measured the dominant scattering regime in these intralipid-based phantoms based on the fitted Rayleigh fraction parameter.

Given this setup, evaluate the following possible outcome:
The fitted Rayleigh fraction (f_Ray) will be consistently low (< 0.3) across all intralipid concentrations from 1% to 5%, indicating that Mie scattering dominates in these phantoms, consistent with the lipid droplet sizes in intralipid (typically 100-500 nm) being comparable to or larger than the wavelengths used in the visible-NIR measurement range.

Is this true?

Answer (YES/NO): YES